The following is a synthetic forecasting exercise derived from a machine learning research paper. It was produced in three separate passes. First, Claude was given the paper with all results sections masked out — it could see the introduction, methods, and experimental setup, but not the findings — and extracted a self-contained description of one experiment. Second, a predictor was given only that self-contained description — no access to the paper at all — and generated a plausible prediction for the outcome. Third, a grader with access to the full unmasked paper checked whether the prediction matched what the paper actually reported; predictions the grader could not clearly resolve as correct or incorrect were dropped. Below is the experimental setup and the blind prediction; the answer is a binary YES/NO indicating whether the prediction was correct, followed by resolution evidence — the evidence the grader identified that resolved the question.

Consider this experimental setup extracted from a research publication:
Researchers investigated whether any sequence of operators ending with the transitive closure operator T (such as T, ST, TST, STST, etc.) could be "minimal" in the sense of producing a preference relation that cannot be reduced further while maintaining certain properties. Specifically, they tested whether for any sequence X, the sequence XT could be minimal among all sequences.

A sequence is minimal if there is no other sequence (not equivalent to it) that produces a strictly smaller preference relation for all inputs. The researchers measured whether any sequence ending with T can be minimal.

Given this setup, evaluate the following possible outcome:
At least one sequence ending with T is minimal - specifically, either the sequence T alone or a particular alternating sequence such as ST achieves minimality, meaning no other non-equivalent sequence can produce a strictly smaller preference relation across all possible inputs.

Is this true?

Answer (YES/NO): NO